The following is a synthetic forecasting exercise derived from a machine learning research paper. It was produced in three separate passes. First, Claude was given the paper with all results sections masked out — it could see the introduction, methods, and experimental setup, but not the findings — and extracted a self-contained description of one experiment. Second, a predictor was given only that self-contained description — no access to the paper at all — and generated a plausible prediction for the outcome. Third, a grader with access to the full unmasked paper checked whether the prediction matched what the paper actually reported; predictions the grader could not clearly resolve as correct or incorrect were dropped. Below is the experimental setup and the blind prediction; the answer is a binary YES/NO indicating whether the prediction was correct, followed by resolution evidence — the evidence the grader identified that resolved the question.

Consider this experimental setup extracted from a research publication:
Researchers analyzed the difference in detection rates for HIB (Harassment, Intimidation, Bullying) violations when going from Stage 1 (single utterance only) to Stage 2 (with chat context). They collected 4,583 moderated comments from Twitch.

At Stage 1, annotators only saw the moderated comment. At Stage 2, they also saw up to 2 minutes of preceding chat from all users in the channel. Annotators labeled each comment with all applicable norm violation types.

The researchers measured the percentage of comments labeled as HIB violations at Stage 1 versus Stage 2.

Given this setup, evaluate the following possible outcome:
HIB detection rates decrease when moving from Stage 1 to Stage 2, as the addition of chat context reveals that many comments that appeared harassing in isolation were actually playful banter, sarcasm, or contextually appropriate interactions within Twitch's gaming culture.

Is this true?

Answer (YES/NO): NO